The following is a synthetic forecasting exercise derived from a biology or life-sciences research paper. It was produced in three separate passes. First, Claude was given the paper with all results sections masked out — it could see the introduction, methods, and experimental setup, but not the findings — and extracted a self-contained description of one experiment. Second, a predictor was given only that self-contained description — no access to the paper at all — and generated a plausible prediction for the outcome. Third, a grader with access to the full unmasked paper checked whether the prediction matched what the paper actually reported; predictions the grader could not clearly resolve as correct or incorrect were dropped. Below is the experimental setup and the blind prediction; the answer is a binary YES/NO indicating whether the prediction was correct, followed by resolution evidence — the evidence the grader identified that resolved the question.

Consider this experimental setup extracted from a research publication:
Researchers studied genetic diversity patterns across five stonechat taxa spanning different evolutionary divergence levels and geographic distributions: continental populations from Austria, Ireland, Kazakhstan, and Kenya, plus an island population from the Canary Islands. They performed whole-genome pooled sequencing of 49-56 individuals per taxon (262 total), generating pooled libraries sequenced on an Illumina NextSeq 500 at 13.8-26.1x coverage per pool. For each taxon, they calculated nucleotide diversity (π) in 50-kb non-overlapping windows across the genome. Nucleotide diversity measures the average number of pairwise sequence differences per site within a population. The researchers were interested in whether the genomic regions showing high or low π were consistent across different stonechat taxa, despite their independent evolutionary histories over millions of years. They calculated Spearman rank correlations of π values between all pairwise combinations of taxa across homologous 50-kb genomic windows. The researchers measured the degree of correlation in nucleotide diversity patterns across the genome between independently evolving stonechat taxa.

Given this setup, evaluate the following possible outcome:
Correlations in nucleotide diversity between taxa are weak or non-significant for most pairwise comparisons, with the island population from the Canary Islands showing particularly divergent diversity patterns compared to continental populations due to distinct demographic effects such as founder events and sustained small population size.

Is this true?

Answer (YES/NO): NO